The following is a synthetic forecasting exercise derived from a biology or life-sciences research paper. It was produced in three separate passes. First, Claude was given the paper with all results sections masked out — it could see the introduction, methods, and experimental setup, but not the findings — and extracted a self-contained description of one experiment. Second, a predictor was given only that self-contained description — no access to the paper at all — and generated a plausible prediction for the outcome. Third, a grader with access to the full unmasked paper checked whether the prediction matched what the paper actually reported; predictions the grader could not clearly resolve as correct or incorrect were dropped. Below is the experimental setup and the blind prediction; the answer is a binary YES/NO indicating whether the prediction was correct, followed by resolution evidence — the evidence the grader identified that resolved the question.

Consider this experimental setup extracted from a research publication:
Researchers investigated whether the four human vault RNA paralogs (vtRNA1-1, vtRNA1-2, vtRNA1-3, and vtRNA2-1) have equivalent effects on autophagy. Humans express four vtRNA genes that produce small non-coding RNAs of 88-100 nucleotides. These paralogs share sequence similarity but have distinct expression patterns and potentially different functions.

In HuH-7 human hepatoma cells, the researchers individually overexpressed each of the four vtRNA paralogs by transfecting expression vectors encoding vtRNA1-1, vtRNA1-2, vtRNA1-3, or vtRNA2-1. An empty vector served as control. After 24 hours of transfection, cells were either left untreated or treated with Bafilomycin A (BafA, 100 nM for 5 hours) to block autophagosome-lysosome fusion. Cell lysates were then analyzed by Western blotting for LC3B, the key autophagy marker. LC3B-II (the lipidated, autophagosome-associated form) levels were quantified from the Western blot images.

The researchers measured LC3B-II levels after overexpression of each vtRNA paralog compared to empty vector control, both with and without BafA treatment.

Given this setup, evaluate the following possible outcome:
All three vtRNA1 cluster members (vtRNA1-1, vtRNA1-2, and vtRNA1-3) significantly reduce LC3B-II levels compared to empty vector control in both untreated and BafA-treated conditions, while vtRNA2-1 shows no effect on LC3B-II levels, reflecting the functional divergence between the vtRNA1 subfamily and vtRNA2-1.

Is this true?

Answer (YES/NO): NO